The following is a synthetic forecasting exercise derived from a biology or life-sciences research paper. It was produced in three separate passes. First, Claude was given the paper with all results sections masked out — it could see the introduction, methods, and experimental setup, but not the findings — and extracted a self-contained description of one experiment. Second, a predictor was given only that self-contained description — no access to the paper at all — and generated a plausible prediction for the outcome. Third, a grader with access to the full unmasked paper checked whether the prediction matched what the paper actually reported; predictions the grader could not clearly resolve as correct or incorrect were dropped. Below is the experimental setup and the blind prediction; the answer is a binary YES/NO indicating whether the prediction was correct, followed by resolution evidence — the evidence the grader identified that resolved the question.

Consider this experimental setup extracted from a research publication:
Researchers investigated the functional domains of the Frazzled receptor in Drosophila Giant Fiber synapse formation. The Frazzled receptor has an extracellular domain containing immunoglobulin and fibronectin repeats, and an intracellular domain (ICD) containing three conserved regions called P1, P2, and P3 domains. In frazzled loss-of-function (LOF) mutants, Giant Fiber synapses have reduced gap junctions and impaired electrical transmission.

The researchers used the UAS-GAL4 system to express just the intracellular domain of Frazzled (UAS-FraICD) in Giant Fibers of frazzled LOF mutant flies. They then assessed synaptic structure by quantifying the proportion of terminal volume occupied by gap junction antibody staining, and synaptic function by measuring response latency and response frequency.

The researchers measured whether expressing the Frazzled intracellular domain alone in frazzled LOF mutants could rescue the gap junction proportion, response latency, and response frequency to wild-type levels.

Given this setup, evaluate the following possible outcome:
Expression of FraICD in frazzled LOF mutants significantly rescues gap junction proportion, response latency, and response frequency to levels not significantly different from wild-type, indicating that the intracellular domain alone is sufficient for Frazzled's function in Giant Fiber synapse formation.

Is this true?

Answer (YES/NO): YES